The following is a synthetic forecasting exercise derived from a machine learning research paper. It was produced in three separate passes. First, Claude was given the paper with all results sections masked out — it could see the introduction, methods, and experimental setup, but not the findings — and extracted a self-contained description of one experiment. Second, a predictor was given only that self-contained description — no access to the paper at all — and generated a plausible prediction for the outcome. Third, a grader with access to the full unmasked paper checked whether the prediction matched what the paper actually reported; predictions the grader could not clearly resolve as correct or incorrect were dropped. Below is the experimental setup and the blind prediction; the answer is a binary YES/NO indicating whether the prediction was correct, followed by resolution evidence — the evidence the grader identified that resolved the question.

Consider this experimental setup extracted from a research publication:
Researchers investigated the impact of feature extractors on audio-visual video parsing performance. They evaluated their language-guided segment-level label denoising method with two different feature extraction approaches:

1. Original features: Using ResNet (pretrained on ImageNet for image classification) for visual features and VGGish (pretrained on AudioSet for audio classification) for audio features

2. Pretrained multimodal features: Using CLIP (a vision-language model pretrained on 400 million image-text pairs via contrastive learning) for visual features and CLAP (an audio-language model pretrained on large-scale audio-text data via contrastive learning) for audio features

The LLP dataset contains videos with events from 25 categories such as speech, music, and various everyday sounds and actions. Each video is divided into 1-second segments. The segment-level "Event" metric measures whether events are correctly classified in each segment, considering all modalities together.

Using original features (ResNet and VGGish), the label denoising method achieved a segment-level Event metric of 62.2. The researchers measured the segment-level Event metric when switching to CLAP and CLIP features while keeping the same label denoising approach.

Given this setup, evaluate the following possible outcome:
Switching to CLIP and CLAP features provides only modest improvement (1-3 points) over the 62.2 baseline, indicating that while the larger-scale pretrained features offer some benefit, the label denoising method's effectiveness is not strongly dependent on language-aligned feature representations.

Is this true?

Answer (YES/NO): NO